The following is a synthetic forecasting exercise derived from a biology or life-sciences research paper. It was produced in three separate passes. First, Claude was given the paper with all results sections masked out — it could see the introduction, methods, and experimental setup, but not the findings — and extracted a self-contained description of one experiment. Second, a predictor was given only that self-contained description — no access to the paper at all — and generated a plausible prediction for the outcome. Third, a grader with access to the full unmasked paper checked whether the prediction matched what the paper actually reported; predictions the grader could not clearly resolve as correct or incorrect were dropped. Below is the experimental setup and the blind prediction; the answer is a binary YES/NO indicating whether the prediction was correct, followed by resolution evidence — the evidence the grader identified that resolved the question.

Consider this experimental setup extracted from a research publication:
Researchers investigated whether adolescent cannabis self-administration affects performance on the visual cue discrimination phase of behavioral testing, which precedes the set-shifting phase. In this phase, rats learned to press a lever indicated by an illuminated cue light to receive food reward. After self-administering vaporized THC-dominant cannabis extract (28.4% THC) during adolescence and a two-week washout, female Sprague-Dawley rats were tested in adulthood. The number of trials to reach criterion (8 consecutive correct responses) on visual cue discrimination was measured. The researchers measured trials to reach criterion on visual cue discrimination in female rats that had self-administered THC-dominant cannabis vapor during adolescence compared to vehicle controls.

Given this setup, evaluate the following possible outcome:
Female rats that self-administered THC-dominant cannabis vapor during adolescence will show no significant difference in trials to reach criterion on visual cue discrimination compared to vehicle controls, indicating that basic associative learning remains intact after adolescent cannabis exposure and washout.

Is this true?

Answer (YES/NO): YES